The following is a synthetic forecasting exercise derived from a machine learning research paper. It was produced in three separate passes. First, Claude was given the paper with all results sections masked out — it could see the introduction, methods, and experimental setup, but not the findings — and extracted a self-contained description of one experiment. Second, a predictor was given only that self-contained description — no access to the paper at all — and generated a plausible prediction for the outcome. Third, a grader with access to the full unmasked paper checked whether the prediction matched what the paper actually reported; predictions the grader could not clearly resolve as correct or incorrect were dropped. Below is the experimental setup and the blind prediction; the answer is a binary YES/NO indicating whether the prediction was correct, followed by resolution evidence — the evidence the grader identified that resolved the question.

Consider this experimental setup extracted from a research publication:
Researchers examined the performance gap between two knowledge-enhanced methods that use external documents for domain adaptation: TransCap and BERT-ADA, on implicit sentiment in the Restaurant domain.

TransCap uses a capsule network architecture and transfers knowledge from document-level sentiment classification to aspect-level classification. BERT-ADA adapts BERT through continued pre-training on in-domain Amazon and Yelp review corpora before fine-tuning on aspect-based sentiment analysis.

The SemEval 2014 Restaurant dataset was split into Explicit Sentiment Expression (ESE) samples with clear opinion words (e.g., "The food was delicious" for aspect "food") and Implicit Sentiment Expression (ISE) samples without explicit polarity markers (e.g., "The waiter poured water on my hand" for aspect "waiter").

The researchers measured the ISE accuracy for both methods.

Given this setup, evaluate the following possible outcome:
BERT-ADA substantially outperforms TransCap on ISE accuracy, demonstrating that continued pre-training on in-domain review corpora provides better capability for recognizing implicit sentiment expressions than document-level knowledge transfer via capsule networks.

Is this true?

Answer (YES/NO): YES